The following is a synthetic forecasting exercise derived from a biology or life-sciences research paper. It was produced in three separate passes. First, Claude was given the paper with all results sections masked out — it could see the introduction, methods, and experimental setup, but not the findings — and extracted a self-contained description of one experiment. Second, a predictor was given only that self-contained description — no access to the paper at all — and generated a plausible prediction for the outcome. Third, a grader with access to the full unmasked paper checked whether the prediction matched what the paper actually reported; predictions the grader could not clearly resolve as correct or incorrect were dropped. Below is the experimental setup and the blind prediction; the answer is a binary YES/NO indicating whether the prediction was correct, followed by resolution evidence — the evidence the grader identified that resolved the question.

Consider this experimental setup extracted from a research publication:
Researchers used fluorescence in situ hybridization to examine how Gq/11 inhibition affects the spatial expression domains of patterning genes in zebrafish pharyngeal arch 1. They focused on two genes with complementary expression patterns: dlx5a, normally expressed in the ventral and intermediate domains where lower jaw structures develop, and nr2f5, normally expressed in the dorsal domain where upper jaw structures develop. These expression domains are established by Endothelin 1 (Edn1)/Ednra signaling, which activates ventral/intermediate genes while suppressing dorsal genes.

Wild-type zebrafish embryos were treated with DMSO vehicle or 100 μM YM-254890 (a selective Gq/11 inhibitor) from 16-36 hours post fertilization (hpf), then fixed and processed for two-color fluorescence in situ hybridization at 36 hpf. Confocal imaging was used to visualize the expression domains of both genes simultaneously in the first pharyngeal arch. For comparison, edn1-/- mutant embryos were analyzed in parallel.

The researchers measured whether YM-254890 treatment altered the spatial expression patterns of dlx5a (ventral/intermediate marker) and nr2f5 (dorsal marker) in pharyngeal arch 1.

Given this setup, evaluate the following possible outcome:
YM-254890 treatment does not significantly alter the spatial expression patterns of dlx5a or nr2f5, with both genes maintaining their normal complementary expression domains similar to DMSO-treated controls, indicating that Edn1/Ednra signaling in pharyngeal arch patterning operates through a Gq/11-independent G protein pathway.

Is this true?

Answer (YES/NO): NO